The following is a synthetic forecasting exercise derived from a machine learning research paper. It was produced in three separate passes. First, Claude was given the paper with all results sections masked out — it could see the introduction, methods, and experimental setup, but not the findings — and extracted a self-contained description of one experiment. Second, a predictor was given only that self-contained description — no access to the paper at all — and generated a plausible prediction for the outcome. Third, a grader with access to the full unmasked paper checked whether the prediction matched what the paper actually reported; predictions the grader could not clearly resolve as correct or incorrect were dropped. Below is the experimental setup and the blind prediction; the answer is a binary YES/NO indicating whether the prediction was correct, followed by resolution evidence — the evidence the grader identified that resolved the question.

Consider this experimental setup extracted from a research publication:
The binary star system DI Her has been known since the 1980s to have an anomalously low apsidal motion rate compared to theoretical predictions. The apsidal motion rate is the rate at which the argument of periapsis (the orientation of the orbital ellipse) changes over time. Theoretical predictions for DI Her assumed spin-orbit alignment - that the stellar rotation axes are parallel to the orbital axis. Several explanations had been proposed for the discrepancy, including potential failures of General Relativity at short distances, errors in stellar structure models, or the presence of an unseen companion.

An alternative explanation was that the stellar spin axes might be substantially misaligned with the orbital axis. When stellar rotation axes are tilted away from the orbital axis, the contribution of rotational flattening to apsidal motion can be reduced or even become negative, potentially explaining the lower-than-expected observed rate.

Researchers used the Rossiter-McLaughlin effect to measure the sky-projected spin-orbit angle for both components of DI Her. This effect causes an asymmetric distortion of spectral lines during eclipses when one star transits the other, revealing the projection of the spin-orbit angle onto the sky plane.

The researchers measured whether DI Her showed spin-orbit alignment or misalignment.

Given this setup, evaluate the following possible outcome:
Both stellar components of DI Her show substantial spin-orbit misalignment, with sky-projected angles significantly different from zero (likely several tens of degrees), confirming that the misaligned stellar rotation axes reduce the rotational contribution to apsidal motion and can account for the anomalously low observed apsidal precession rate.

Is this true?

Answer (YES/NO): YES